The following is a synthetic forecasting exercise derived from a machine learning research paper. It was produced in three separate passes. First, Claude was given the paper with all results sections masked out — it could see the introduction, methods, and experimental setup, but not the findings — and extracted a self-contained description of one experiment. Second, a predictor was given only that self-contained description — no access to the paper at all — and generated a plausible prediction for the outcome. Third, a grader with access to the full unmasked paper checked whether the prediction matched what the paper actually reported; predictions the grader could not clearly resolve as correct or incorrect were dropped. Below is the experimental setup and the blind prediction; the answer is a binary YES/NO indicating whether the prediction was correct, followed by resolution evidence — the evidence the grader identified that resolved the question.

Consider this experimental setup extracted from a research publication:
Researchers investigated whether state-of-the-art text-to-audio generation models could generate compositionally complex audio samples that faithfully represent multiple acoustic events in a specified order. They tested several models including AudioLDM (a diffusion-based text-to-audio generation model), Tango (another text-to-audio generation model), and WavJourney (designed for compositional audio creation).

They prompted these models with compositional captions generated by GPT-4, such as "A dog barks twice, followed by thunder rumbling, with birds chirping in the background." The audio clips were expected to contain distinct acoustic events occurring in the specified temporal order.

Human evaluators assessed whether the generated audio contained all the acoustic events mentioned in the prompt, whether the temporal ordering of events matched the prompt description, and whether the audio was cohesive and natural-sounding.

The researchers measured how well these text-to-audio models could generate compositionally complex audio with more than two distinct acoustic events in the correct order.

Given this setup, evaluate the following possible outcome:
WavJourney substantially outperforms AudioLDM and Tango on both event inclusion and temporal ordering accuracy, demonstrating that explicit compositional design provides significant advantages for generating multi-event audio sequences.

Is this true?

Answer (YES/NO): NO